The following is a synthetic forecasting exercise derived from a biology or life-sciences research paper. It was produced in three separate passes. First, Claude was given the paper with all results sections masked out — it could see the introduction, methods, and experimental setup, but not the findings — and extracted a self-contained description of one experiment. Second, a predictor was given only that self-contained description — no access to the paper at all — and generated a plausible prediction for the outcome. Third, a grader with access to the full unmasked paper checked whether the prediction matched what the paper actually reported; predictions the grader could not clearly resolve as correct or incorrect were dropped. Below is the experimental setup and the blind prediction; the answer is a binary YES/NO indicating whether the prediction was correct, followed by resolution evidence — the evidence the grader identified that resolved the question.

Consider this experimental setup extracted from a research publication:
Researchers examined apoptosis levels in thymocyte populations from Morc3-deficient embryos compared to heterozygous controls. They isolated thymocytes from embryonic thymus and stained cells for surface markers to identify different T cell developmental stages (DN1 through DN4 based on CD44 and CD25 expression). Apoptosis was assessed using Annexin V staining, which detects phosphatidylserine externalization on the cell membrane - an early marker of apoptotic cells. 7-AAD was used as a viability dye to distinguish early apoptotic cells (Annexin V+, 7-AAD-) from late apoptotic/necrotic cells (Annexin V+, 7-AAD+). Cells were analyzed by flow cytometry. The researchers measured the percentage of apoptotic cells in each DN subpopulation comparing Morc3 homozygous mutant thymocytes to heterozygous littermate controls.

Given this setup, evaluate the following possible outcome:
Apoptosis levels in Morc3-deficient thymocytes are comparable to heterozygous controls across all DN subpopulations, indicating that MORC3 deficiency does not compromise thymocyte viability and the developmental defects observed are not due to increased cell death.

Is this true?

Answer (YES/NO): NO